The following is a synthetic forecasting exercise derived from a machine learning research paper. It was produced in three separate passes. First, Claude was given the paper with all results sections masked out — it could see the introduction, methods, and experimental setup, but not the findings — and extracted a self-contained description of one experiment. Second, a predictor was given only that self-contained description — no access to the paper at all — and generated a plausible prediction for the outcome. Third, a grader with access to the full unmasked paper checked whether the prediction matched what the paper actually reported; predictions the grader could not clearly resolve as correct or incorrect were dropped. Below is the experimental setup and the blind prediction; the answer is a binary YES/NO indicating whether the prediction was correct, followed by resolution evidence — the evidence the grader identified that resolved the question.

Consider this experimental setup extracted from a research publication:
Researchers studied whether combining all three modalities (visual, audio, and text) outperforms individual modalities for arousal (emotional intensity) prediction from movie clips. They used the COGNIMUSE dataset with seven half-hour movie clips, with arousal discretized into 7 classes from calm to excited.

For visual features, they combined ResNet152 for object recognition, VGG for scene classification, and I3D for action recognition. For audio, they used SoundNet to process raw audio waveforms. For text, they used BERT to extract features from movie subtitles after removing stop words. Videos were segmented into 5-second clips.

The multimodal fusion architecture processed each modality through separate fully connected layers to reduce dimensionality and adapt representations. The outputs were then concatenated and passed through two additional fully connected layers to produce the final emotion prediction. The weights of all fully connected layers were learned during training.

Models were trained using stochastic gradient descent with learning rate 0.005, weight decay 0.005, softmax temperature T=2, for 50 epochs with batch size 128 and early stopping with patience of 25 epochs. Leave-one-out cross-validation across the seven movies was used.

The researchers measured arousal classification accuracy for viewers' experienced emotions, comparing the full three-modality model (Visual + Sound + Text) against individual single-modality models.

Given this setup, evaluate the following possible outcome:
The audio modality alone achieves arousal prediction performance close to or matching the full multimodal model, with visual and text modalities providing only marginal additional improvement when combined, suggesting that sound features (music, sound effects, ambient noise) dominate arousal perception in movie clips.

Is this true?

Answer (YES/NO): NO